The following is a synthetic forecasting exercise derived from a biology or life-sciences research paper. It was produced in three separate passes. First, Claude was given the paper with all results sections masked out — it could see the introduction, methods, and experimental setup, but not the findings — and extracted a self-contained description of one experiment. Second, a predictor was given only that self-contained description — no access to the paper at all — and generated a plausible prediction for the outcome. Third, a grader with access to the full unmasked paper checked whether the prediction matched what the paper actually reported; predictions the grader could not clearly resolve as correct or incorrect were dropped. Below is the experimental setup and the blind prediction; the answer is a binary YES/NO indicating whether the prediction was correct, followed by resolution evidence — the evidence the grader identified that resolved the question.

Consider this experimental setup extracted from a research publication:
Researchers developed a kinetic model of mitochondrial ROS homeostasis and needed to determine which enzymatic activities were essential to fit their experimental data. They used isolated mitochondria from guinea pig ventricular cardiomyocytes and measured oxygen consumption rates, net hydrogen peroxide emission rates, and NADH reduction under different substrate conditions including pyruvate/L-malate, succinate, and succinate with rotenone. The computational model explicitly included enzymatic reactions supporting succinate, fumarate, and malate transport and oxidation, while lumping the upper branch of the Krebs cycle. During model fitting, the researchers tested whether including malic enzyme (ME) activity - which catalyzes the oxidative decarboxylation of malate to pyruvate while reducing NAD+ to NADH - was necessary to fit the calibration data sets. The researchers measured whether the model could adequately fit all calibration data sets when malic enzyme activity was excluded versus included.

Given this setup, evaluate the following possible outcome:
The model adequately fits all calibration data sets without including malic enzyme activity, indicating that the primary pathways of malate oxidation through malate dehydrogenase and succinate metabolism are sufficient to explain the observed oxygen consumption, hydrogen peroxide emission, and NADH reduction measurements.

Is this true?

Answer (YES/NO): NO